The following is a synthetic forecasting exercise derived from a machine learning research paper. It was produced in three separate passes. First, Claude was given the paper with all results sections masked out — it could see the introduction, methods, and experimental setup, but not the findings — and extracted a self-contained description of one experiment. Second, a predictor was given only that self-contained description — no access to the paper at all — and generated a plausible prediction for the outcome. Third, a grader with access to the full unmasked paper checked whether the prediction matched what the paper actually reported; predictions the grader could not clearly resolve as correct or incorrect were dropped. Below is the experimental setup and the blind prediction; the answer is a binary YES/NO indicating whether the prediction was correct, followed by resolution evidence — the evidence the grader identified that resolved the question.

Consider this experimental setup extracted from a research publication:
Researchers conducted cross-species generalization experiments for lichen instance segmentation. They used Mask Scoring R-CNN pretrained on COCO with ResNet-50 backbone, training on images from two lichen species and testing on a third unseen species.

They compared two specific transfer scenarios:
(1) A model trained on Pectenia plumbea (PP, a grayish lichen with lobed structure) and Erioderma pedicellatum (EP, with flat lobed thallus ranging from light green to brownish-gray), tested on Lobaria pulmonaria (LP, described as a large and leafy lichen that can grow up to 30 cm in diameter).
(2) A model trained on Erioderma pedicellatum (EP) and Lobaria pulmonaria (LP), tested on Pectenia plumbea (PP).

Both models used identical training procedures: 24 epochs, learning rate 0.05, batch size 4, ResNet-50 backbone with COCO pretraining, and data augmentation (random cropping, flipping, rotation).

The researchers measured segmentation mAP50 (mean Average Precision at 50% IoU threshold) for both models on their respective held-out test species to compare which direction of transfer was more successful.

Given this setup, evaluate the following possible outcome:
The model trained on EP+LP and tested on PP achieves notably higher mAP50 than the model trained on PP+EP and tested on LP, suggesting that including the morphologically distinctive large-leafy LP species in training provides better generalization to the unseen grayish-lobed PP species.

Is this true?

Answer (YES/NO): NO